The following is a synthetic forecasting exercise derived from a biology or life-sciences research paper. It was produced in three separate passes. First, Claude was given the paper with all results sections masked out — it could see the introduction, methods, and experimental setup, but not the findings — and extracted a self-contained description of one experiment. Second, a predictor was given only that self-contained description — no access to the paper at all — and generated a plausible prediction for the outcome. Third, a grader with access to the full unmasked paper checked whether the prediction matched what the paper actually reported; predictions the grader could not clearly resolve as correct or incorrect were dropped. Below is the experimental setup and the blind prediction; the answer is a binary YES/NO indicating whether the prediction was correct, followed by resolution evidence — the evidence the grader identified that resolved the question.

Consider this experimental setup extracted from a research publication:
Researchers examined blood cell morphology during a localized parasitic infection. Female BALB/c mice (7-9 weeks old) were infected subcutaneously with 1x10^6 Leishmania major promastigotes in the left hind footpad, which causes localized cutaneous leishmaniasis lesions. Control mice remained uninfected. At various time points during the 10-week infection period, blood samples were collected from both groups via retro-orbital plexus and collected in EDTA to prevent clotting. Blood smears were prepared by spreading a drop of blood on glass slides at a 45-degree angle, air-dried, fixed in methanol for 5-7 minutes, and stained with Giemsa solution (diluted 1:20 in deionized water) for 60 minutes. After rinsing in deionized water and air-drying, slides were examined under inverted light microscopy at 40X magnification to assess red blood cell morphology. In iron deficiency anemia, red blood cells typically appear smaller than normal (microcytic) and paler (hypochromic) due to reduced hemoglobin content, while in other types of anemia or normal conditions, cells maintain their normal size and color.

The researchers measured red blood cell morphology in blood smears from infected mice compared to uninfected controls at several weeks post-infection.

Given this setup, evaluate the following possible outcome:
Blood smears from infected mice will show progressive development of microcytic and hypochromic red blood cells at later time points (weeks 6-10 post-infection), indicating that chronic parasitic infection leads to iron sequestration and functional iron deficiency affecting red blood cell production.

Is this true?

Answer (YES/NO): NO